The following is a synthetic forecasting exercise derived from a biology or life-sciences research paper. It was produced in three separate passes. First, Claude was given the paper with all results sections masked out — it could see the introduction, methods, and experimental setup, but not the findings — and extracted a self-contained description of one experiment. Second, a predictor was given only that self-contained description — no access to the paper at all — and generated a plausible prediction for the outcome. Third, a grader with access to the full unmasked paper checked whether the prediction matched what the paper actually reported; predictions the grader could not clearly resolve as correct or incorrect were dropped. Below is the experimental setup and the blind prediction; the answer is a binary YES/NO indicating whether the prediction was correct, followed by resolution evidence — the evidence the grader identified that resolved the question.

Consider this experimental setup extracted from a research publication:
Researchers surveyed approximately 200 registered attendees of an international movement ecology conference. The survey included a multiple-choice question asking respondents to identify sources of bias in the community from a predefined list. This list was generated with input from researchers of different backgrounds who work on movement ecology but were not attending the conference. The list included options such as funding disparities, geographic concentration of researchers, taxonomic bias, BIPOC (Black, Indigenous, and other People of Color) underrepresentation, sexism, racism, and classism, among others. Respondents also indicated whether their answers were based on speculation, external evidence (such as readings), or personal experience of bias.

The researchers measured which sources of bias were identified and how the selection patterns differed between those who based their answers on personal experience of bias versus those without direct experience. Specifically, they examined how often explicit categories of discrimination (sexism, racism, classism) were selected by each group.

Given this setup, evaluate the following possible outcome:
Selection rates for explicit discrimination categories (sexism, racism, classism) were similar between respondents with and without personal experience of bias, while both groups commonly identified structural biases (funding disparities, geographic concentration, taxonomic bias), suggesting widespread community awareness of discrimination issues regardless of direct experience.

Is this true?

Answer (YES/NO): NO